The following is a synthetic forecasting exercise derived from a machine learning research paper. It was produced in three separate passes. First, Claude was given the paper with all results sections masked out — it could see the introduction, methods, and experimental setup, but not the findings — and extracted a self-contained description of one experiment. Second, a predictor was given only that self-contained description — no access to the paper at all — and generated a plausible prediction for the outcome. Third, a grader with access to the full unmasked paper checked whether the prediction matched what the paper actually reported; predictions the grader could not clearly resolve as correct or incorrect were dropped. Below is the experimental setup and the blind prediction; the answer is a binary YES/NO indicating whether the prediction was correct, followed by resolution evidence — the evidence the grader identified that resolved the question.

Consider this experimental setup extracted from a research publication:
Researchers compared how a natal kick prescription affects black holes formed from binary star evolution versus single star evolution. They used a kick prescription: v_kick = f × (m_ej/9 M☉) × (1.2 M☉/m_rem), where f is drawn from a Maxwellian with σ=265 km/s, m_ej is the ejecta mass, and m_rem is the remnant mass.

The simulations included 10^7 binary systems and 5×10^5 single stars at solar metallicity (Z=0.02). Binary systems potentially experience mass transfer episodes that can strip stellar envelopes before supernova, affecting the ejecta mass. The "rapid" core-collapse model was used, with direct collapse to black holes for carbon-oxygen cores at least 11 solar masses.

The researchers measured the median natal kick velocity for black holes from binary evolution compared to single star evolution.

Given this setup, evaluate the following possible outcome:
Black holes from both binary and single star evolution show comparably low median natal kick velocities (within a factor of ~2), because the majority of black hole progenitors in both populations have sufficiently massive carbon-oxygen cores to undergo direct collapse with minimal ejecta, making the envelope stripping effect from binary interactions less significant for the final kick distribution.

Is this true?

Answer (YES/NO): YES